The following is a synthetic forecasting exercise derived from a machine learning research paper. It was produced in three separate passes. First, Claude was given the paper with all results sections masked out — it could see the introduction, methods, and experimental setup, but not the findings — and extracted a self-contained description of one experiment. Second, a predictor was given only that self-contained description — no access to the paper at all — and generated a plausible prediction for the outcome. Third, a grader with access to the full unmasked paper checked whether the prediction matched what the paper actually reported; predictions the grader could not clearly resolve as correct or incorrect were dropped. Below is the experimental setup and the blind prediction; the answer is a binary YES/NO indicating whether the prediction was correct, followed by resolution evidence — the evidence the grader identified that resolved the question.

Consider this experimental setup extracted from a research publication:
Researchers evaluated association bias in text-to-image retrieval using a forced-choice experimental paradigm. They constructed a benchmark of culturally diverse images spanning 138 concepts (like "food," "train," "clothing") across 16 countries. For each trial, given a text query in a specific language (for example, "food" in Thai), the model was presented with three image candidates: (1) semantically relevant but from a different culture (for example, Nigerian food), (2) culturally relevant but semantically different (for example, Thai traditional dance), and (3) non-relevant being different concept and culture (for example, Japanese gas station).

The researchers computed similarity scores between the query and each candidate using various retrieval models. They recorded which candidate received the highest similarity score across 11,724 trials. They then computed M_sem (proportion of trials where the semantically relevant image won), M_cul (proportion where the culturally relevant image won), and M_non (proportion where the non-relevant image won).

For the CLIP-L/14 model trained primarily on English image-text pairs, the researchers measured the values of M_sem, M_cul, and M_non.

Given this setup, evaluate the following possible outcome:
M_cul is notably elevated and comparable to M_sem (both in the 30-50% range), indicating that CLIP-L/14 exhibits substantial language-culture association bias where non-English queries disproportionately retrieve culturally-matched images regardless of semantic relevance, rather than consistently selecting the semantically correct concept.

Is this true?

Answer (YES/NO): NO